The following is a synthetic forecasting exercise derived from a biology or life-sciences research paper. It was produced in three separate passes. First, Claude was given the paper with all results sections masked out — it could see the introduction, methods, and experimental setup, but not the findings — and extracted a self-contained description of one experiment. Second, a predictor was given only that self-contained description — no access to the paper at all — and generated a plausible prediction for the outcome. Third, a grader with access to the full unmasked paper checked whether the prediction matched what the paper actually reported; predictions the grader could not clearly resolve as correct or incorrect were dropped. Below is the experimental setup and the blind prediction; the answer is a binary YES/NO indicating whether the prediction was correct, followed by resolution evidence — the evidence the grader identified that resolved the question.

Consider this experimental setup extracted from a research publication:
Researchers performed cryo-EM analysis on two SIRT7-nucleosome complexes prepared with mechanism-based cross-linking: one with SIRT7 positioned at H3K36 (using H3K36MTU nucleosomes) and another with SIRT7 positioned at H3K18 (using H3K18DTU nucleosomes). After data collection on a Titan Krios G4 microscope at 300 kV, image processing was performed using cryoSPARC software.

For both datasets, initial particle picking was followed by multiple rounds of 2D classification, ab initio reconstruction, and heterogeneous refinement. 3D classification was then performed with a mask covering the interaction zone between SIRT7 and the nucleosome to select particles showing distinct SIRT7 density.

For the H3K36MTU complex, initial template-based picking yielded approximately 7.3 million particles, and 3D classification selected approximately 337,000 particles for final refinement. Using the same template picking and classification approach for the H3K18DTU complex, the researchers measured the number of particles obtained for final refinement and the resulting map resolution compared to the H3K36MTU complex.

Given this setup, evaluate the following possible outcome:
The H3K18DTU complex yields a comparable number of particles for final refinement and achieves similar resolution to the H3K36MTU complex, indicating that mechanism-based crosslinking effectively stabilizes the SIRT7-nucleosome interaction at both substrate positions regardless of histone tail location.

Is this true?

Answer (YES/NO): NO